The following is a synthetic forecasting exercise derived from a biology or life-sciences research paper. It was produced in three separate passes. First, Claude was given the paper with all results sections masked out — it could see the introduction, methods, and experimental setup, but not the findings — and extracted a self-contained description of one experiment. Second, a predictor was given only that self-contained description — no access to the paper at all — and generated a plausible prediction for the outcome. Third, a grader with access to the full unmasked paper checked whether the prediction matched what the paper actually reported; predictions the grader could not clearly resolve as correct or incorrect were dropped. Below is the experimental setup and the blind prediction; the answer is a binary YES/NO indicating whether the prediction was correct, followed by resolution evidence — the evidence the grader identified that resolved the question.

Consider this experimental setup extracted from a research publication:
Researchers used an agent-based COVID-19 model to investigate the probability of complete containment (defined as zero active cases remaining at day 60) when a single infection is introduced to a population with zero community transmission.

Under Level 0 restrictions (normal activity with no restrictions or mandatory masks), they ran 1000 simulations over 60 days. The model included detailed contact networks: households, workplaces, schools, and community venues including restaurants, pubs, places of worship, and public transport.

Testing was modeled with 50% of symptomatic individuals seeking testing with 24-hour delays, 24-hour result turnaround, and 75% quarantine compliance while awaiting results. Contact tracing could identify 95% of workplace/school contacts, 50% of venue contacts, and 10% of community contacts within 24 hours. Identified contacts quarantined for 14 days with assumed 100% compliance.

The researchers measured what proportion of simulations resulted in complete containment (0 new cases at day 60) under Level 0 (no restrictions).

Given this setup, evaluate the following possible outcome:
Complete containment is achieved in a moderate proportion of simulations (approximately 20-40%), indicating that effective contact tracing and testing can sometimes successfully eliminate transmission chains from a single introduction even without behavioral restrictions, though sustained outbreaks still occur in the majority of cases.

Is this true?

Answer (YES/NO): NO